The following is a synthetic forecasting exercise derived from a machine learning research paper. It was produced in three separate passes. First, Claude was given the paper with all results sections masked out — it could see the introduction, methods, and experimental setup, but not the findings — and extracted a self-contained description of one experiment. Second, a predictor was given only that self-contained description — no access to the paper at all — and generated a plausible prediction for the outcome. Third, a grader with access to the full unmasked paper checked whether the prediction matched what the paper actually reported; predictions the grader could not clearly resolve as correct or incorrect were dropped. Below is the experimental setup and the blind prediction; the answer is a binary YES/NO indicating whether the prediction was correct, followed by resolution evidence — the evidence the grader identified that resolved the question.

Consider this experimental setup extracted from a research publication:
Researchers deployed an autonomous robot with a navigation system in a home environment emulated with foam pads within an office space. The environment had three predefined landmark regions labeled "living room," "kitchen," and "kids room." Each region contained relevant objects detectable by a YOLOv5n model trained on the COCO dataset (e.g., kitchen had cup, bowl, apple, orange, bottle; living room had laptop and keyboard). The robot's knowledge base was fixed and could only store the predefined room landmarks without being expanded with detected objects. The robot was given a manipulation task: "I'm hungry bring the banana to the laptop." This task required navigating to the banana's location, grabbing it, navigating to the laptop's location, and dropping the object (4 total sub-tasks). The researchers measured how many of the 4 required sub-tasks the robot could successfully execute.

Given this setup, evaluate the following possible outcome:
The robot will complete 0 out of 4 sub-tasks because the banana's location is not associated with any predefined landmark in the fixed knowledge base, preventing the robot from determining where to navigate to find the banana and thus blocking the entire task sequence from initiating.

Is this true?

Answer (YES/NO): YES